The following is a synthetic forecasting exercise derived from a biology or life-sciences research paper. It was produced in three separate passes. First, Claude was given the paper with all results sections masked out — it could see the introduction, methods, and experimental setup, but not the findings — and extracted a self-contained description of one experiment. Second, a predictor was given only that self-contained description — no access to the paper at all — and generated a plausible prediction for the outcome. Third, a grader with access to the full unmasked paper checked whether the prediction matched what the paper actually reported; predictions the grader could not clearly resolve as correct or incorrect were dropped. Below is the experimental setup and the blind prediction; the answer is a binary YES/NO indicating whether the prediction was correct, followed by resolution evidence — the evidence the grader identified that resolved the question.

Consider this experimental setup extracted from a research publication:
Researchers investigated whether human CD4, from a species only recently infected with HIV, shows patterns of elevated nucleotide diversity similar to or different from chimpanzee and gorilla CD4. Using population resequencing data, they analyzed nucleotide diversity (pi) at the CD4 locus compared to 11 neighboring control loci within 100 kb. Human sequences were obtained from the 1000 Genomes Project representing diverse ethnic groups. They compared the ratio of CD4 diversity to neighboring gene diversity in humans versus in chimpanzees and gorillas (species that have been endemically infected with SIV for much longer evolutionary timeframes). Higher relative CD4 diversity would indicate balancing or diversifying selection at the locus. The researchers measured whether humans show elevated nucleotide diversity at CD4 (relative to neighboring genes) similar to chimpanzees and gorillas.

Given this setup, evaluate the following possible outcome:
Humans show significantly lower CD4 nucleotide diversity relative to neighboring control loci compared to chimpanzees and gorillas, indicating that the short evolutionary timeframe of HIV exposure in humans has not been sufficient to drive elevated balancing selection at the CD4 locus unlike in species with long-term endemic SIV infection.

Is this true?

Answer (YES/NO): YES